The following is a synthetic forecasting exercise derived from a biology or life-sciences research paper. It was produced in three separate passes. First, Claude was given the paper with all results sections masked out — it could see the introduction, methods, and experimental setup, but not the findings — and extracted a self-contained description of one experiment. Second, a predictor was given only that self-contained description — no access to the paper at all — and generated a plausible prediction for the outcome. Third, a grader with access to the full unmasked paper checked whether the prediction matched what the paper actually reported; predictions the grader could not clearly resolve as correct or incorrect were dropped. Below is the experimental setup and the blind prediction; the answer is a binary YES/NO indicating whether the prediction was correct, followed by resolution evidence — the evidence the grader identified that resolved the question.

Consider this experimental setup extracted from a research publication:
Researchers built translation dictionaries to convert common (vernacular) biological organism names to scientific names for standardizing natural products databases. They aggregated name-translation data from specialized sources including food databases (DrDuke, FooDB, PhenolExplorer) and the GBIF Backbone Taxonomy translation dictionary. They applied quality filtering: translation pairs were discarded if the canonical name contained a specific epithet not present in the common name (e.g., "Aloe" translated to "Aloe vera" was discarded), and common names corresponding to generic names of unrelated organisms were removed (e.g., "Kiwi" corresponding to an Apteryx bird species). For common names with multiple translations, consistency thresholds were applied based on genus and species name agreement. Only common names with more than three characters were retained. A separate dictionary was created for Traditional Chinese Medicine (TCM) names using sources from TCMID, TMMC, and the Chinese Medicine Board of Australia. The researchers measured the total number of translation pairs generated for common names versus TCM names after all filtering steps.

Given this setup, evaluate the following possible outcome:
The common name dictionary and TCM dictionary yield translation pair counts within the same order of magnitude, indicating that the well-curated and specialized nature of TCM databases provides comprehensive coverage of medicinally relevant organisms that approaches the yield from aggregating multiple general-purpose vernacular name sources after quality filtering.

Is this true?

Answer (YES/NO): NO